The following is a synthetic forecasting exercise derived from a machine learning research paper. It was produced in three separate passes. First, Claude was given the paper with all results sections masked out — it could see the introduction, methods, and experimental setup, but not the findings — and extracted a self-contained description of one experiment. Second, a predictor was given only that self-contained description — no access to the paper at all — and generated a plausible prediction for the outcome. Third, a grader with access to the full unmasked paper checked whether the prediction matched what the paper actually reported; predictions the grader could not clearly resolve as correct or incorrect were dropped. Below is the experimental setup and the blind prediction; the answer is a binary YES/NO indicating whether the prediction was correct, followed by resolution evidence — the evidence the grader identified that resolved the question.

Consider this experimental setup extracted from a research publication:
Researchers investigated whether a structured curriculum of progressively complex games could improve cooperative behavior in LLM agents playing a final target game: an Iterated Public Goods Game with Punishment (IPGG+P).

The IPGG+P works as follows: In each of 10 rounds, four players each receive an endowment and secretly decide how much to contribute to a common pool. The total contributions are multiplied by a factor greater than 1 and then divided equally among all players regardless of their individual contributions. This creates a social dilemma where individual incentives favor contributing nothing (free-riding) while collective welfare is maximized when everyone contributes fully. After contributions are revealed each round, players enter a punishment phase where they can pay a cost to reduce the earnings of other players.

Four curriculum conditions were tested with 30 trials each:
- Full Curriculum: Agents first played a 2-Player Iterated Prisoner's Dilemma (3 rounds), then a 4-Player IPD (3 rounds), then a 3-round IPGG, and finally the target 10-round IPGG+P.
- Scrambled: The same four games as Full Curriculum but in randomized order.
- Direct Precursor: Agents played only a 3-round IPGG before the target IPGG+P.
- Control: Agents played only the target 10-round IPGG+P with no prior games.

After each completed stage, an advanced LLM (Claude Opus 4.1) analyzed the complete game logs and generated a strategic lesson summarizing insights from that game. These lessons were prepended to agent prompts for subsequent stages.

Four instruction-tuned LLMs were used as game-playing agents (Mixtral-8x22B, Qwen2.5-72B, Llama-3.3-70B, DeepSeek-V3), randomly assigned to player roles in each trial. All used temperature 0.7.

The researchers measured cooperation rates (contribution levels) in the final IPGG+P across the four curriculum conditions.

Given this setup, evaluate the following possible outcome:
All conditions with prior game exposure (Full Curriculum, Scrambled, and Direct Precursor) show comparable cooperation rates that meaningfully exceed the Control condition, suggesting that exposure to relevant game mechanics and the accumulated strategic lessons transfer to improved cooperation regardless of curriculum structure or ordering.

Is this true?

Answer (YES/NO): NO